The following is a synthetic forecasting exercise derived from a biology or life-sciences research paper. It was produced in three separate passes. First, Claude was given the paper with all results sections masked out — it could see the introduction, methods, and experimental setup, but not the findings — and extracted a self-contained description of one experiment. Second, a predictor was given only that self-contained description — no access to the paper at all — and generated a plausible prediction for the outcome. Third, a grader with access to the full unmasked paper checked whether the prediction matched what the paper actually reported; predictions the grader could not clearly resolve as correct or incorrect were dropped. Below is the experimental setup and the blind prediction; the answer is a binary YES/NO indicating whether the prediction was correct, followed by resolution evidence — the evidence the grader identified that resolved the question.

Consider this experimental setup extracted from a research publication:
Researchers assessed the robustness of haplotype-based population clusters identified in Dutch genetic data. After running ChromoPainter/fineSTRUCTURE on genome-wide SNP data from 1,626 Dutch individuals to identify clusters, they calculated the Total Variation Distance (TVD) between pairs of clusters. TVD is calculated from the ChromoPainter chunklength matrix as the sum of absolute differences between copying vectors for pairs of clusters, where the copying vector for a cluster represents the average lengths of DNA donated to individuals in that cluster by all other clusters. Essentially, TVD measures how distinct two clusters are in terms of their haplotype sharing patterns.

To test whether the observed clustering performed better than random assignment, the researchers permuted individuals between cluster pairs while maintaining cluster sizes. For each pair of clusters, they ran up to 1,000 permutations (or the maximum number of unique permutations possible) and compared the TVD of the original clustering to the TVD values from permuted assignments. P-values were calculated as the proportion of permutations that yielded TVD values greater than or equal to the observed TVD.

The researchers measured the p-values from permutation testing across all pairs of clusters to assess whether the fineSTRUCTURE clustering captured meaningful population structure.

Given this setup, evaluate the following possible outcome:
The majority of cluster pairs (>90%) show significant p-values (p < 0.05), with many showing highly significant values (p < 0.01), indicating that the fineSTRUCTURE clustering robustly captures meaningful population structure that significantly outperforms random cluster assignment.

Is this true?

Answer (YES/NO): YES